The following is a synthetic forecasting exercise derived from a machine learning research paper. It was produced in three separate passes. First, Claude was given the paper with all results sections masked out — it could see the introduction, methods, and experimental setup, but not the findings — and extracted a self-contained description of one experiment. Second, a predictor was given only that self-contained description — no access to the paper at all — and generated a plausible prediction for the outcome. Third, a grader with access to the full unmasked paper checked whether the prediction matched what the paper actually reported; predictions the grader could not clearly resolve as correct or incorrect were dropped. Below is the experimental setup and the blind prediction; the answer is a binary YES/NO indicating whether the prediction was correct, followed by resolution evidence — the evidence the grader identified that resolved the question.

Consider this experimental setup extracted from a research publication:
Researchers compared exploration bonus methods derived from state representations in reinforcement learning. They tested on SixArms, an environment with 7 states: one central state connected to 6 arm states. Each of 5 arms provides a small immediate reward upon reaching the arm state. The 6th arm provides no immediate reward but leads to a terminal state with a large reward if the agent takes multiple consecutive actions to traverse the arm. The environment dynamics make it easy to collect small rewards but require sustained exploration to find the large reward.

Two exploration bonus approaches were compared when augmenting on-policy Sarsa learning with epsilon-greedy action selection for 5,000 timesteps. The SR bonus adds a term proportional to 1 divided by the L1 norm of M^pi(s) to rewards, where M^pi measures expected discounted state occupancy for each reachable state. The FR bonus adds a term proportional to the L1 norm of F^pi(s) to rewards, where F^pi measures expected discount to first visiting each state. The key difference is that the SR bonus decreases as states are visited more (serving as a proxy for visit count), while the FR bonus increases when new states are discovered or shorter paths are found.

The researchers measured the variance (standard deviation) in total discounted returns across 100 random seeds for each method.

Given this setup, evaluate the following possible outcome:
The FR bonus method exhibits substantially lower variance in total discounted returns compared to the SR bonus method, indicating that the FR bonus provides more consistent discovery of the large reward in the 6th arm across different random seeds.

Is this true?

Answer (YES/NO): NO